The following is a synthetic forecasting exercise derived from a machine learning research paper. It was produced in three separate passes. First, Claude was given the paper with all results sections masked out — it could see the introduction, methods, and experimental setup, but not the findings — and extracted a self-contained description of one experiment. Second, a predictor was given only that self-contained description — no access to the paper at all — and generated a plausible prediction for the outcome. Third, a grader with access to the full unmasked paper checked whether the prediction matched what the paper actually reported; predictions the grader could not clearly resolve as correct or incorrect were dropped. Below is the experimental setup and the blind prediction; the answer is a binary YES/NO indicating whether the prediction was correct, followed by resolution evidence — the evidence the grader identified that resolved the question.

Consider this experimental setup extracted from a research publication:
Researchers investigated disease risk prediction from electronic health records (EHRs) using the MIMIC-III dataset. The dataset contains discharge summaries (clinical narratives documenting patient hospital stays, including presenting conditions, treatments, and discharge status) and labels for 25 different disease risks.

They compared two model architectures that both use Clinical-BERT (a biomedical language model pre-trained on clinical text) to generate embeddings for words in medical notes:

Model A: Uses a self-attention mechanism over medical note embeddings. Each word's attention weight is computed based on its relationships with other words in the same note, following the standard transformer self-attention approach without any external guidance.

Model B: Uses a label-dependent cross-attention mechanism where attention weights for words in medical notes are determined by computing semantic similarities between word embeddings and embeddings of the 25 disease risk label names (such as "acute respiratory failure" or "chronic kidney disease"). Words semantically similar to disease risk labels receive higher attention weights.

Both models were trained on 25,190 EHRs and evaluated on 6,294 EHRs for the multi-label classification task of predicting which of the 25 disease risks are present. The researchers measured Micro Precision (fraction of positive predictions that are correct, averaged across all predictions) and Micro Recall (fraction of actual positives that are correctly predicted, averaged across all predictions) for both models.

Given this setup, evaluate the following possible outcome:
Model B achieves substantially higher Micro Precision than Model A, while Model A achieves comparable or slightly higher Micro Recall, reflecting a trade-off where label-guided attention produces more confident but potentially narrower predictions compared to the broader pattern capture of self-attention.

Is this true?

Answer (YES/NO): NO